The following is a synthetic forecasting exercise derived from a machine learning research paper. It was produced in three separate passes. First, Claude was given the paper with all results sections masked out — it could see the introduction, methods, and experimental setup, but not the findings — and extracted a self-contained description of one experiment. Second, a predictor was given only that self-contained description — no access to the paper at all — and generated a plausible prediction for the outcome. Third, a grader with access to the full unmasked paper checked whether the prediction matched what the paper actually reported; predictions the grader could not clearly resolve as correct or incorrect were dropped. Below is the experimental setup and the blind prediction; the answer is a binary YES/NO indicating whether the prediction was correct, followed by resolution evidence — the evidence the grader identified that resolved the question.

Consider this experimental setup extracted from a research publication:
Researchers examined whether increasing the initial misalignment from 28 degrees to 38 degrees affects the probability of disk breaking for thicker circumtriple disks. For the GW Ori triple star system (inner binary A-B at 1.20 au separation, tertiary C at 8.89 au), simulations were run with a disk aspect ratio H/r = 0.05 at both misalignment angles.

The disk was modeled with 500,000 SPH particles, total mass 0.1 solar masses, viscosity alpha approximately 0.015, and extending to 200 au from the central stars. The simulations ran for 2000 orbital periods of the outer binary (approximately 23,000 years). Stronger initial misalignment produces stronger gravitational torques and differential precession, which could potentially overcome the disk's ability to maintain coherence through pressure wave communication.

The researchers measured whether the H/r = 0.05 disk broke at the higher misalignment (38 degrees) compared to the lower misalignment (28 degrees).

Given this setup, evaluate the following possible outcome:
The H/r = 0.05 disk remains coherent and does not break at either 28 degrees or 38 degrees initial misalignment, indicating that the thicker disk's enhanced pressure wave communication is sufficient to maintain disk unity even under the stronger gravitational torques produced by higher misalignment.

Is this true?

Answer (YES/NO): YES